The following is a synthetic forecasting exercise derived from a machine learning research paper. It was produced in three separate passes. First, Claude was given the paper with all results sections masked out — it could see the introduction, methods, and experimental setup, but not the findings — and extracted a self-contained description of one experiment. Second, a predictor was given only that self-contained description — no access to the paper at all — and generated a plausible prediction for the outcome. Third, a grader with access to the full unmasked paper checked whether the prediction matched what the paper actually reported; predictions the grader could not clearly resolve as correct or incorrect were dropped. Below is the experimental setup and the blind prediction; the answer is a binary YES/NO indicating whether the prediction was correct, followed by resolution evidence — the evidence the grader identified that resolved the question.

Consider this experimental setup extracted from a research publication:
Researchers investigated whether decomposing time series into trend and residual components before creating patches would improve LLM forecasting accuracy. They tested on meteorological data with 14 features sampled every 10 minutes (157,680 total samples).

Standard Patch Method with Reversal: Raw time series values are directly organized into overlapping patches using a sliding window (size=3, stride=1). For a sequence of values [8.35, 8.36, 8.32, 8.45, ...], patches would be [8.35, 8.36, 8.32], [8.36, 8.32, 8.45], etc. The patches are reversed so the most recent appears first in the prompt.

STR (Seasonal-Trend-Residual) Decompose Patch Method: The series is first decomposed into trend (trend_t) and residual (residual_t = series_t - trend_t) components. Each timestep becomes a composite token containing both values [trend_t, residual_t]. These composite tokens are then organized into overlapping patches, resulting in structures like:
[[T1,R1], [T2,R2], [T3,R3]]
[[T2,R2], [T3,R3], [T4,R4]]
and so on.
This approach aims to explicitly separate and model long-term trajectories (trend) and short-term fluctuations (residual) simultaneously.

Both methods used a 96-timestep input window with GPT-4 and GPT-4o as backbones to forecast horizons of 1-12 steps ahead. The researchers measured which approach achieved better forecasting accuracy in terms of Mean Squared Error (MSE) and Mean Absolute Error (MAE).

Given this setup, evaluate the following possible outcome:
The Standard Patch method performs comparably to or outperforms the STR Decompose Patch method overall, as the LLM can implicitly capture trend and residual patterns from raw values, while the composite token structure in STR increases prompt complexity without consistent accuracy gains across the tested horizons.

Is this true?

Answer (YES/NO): YES